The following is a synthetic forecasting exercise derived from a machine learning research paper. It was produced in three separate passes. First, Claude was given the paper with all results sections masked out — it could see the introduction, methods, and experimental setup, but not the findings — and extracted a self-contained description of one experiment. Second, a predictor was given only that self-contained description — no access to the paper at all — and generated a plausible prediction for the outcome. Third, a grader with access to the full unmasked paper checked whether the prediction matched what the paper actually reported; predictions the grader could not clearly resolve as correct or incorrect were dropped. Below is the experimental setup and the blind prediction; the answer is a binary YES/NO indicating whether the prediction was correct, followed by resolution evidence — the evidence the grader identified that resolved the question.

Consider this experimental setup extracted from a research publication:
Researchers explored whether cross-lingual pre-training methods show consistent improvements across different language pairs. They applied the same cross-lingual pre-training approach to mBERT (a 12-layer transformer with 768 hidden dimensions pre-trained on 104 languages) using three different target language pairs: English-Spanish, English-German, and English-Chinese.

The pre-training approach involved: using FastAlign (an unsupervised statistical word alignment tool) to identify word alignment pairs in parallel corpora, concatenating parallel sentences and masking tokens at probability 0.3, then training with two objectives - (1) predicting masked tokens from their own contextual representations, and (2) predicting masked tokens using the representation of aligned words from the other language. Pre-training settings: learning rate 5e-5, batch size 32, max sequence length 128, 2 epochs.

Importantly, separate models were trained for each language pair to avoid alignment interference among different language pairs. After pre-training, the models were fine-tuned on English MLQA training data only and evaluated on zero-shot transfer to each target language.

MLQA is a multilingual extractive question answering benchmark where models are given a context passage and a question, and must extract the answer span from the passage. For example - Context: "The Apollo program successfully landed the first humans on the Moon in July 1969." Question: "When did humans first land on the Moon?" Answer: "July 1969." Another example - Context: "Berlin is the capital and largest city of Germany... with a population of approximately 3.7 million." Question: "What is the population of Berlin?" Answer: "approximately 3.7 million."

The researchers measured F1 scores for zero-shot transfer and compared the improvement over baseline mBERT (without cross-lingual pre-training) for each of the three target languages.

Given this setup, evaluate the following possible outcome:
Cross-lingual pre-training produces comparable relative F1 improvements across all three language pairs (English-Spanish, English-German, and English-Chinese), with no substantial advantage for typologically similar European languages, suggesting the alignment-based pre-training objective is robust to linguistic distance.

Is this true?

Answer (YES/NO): NO